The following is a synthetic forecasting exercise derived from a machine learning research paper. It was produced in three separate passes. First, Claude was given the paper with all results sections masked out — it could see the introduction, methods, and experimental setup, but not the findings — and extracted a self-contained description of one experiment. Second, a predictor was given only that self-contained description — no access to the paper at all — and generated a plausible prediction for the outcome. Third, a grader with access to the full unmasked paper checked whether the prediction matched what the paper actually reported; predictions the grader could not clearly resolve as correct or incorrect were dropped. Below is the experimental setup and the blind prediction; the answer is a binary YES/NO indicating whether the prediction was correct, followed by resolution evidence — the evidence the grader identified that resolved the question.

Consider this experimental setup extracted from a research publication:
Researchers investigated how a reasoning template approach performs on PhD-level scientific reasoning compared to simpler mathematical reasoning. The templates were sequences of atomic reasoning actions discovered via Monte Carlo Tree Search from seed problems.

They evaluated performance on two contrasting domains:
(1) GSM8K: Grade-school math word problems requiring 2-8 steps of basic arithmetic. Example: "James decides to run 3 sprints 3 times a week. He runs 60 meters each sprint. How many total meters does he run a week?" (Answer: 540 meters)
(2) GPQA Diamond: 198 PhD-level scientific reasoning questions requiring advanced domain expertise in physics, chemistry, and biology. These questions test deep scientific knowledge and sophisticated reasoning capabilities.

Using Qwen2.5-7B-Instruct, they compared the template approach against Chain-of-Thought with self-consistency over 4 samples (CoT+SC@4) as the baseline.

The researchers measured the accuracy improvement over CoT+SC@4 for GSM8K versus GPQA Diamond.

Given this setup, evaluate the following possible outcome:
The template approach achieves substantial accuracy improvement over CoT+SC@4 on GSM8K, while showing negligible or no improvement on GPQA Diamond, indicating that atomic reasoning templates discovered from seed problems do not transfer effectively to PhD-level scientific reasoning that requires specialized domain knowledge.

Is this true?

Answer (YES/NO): NO